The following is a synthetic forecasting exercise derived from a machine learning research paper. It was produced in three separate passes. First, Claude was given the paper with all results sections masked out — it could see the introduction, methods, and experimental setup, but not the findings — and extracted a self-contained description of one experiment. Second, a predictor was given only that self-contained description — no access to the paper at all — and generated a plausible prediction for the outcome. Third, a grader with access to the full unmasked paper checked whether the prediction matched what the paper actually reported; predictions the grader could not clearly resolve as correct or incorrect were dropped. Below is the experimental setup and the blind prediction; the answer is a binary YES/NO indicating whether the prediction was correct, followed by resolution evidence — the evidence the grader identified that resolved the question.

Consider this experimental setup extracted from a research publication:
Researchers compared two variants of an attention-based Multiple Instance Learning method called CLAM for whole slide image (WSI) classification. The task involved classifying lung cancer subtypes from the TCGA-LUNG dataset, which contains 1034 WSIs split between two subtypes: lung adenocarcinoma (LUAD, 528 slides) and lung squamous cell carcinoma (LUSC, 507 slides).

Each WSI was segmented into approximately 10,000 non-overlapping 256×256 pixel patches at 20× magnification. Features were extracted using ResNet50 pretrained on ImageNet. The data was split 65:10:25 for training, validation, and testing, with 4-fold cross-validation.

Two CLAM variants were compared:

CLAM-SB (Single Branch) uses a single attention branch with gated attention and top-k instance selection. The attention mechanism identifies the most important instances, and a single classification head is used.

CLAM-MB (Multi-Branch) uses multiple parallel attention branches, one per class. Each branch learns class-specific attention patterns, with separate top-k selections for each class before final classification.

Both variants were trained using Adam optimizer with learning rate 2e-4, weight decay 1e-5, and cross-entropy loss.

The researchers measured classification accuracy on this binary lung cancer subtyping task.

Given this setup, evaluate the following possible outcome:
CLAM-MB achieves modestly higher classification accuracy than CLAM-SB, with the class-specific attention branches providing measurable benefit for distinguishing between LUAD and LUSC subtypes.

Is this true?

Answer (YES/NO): YES